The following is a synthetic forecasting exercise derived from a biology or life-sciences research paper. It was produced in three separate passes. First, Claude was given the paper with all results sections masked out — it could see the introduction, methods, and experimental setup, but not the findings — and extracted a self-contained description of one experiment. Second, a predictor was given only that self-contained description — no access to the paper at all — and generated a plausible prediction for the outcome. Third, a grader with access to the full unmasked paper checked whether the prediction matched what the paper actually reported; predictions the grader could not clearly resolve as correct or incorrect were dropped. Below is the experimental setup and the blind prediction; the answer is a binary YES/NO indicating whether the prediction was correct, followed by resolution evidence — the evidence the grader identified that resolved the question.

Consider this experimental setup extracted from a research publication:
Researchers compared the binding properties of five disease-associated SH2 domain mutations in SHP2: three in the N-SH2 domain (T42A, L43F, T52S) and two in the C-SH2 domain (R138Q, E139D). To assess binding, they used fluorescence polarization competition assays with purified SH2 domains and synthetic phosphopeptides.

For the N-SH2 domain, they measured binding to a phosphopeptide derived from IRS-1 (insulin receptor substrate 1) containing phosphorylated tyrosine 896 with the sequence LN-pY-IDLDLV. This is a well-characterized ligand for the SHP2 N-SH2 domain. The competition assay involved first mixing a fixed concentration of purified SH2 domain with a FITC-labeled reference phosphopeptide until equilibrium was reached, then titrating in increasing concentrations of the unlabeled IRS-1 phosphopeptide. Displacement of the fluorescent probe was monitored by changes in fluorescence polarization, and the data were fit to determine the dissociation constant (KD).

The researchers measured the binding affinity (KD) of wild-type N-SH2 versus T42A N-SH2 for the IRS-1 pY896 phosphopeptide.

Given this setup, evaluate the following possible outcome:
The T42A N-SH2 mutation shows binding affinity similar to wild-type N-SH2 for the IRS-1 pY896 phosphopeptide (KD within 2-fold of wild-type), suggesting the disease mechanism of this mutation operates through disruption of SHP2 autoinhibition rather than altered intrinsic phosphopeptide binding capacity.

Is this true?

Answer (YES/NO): NO